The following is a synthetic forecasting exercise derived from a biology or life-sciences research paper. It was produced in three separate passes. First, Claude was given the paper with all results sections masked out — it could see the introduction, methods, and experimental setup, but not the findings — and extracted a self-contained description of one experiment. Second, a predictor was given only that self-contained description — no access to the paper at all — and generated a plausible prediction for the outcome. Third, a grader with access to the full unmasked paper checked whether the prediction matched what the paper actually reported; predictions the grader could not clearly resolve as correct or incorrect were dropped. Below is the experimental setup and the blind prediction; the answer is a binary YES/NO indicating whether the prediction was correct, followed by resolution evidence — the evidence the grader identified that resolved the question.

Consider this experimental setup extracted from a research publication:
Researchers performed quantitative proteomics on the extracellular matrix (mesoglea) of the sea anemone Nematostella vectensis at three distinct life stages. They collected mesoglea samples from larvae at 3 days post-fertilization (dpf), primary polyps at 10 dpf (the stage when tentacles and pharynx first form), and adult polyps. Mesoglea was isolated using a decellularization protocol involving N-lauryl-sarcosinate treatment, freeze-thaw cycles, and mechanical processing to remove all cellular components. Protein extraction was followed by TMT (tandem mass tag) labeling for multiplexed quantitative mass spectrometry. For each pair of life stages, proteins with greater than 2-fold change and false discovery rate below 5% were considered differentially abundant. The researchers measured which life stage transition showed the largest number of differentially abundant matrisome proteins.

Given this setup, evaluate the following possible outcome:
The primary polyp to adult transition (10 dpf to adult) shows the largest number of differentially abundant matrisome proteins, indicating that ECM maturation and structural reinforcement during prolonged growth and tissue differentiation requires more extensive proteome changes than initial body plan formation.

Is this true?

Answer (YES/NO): NO